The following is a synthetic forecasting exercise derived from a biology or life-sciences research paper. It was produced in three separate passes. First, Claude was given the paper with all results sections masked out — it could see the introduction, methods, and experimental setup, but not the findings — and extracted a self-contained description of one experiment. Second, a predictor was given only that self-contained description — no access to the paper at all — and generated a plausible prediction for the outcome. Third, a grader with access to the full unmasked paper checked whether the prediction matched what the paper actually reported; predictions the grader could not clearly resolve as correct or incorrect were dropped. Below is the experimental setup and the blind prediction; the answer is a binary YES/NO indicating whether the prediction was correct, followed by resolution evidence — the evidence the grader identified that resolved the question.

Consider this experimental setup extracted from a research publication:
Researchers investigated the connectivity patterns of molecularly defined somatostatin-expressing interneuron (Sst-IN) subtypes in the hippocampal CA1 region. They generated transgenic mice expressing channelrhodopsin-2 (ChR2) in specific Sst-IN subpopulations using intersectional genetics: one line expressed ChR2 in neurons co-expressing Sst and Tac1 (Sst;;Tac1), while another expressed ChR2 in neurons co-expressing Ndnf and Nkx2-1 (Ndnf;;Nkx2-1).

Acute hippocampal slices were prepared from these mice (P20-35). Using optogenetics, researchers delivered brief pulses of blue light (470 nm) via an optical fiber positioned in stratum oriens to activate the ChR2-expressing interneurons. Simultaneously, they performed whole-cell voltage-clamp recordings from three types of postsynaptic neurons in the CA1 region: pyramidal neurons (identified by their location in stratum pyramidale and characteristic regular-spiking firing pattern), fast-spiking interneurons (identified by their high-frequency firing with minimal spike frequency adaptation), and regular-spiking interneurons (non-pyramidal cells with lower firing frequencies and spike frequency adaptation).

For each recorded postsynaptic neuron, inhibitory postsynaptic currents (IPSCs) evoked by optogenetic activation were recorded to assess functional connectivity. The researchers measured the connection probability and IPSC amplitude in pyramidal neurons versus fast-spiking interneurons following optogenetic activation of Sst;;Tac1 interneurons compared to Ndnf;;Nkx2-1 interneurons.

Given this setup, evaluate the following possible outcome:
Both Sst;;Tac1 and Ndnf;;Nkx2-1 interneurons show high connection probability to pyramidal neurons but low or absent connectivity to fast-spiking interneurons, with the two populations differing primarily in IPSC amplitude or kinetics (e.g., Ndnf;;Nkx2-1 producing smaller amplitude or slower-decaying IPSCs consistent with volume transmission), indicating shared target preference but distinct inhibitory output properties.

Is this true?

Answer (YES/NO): NO